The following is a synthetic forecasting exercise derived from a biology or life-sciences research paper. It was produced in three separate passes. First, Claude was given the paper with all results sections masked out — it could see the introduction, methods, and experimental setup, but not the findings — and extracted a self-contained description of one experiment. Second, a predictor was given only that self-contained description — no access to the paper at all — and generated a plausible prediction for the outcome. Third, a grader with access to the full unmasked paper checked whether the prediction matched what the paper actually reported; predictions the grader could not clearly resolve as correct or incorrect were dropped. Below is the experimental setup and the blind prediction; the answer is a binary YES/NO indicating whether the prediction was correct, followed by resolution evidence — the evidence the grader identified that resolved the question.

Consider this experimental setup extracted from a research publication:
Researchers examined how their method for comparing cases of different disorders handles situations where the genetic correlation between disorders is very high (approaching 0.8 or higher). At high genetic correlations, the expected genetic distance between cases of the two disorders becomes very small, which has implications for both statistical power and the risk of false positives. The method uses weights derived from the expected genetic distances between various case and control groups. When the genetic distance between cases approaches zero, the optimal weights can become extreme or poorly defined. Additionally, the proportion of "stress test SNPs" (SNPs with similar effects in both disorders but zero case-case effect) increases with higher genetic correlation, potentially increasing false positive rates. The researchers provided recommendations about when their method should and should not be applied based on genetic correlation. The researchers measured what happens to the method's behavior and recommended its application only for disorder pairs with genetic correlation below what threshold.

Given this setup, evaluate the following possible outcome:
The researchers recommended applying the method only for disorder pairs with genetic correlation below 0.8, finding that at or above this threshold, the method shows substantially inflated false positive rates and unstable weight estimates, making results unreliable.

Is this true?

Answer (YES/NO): NO